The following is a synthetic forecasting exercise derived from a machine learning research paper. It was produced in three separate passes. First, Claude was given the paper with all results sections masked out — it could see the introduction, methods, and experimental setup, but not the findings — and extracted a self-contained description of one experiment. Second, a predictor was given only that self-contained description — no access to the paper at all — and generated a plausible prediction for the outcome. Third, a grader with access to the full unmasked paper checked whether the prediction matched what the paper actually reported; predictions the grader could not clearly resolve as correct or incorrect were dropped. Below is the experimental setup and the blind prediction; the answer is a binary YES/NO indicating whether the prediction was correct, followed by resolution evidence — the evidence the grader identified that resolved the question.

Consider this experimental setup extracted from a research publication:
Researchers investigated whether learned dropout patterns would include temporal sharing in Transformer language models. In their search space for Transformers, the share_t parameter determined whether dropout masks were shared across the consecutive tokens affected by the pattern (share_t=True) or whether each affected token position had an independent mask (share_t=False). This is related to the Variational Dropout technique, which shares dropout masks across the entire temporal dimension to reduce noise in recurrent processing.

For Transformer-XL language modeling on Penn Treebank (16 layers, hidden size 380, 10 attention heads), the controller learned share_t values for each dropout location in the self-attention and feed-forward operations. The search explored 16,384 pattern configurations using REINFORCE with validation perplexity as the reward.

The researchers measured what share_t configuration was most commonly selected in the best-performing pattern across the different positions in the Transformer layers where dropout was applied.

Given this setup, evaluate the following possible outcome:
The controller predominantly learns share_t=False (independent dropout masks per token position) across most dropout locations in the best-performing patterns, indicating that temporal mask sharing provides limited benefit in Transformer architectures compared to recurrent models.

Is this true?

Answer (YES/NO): NO